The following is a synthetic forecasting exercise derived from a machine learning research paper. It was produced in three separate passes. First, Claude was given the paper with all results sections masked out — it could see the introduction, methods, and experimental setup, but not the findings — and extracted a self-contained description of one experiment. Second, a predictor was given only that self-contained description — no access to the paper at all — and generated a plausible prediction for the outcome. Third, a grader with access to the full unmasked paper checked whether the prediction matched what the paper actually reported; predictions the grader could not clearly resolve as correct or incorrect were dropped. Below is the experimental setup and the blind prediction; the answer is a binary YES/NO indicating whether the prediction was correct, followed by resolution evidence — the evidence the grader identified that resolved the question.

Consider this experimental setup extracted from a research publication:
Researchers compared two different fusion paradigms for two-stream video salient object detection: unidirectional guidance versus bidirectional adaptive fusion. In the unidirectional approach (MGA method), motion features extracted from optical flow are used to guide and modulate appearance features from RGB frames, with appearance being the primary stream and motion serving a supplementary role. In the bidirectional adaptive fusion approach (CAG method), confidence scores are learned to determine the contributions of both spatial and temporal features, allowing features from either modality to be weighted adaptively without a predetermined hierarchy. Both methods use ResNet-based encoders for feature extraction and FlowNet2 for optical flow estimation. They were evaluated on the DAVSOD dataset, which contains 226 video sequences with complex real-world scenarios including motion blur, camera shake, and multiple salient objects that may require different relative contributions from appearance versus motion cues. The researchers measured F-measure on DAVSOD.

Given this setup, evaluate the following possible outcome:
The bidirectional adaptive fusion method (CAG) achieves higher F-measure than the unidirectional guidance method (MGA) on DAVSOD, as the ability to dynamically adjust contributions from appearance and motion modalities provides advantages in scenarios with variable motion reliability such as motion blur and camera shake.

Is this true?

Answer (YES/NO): YES